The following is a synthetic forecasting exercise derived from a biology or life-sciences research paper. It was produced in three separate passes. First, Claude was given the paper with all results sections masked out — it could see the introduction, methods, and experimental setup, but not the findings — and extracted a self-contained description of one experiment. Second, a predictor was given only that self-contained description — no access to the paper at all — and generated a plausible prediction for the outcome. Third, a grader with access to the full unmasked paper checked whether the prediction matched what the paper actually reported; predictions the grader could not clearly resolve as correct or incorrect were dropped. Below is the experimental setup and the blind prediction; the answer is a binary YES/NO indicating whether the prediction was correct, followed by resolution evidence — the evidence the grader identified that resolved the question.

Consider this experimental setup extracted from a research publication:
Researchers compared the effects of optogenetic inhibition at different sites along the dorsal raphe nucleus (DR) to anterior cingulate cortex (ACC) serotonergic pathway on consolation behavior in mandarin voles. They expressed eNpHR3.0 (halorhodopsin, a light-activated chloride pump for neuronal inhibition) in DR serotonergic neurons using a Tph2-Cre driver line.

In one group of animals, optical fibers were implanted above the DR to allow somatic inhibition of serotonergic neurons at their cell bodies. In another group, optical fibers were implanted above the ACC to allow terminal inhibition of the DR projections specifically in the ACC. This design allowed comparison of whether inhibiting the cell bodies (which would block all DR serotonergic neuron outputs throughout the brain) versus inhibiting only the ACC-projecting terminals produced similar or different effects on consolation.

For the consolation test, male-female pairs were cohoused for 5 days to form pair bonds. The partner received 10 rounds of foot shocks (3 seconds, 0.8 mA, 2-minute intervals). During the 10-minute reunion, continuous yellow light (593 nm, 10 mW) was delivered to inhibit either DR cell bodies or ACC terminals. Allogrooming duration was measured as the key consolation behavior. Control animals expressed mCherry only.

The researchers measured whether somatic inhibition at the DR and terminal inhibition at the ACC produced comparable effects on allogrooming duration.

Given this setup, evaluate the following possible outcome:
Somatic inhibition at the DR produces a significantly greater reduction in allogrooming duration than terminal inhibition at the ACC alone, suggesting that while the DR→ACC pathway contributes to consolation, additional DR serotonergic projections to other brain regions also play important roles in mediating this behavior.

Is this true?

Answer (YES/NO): NO